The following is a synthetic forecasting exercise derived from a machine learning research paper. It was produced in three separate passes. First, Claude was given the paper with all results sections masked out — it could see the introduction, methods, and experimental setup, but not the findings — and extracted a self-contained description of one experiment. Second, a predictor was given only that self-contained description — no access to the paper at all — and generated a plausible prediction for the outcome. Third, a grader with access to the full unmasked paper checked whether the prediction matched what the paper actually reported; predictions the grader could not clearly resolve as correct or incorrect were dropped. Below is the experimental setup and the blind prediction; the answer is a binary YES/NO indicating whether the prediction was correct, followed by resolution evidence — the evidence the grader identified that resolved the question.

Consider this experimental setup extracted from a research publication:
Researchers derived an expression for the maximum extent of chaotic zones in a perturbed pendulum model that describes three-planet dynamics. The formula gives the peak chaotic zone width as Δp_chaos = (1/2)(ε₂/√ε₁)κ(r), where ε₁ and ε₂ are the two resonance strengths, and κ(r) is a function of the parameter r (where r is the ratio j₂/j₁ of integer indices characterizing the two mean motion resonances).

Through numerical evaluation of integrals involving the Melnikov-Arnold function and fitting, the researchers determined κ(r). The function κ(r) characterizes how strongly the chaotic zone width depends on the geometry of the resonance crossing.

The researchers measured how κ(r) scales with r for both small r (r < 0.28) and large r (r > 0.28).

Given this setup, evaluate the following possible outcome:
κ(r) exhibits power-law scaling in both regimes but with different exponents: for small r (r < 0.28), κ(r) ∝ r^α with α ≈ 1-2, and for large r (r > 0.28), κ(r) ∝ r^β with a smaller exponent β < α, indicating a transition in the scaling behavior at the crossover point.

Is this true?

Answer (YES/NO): NO